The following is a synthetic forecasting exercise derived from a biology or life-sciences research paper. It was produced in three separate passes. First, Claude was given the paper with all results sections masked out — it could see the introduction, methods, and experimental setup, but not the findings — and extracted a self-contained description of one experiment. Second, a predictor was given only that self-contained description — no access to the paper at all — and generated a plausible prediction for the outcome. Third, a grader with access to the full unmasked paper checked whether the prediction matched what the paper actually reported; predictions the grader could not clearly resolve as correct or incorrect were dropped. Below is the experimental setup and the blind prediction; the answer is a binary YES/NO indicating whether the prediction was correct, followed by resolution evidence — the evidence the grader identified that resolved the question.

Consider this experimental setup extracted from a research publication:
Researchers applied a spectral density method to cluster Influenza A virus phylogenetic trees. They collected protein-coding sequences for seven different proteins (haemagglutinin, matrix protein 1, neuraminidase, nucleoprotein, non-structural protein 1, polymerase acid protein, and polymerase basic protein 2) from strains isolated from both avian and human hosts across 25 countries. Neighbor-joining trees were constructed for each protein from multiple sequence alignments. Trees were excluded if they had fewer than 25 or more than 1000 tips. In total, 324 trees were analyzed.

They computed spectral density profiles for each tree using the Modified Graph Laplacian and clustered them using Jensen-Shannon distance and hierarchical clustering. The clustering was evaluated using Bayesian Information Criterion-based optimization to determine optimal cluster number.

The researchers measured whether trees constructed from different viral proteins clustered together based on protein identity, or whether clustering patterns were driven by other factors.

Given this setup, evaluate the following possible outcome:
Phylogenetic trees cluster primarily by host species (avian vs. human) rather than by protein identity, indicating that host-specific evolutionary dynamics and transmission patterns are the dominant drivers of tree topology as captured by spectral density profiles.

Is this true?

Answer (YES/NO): YES